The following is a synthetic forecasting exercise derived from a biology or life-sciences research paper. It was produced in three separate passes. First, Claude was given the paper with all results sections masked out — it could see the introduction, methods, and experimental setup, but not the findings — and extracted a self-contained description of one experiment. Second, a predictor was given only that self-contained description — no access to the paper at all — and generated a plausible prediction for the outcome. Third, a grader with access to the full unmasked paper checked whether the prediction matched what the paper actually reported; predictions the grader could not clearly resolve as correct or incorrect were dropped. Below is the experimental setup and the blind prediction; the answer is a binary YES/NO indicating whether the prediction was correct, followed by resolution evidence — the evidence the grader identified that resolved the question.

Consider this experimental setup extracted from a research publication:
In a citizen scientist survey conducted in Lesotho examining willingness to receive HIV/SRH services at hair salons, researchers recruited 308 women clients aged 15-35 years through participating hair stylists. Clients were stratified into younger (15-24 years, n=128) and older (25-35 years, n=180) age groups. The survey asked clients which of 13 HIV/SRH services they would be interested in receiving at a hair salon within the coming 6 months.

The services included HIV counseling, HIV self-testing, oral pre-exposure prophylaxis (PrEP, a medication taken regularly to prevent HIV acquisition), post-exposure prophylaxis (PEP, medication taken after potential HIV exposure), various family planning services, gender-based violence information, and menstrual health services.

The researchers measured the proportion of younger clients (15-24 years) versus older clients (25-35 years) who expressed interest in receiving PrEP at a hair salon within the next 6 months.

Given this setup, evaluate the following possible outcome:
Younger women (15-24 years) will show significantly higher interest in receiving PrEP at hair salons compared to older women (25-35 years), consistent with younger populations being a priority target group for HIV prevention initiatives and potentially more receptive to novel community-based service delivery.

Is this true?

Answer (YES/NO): NO